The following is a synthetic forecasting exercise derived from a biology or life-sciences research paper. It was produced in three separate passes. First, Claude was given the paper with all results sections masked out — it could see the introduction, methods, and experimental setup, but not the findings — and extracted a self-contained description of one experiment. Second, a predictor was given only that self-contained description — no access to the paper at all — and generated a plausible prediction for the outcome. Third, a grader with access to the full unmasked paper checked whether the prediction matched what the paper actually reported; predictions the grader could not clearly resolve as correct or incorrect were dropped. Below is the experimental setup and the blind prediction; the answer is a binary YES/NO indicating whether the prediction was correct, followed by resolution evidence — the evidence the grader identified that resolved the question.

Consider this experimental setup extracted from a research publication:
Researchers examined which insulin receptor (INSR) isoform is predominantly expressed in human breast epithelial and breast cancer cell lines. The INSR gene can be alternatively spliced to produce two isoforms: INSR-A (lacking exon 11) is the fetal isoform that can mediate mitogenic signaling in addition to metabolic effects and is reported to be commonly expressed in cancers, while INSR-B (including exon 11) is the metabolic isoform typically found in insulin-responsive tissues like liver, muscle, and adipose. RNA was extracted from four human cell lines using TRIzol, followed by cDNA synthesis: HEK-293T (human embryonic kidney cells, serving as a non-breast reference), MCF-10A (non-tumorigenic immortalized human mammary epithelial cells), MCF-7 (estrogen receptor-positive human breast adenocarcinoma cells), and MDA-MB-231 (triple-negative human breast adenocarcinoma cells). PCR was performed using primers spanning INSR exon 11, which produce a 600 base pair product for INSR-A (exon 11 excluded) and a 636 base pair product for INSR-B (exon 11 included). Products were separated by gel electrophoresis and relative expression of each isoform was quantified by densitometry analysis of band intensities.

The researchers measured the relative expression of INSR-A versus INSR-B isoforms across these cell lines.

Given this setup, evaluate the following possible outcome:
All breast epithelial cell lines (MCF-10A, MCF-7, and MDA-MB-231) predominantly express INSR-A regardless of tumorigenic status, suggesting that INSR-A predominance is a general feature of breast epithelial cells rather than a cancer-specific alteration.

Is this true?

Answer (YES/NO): NO